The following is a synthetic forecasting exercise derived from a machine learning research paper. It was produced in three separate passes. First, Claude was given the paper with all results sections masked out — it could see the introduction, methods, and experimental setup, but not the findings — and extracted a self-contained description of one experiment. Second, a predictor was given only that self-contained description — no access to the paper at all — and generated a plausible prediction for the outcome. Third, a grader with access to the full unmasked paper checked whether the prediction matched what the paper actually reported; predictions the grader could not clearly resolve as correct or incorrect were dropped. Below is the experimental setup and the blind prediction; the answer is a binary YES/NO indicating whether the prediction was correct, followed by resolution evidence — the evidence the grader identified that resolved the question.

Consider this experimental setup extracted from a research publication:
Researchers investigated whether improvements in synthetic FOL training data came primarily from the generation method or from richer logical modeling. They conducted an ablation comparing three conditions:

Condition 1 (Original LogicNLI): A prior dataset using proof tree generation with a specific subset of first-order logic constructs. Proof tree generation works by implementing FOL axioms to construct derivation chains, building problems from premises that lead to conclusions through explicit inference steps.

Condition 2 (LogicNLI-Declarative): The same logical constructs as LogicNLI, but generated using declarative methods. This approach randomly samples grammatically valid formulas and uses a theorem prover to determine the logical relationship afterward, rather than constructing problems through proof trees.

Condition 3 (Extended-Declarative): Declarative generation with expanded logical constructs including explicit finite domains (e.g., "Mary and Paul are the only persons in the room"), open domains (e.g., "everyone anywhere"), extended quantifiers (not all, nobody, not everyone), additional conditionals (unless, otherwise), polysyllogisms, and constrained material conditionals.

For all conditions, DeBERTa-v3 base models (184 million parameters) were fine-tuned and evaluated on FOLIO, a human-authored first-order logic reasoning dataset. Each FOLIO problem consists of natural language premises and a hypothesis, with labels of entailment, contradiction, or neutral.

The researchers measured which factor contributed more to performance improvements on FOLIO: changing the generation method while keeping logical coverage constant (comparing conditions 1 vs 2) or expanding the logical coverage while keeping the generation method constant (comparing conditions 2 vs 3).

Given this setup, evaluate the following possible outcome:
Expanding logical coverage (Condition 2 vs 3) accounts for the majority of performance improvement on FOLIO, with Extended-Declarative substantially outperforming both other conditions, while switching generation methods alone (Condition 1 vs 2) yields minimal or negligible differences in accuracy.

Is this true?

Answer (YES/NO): NO